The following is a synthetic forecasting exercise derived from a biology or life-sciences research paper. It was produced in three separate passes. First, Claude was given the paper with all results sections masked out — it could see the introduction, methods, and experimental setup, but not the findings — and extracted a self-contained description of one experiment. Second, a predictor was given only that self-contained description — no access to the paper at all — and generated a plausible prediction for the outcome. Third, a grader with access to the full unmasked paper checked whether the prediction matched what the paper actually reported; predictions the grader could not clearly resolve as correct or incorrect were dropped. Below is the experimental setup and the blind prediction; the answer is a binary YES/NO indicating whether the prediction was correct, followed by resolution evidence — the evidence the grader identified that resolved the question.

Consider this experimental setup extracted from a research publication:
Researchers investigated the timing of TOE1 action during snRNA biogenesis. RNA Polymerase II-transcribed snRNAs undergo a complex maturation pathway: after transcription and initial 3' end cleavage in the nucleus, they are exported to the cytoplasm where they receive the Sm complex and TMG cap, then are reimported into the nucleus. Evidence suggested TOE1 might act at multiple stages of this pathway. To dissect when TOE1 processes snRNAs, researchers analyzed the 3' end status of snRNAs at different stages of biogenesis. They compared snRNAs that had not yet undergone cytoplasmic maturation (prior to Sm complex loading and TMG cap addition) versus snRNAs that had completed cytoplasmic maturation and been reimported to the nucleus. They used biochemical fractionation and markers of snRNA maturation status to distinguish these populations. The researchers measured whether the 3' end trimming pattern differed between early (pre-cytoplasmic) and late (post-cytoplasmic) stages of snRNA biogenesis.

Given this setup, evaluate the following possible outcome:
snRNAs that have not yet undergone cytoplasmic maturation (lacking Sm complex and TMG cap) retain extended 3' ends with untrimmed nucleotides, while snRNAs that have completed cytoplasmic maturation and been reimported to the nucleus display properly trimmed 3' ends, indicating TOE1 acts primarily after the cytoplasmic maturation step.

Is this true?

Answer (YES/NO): NO